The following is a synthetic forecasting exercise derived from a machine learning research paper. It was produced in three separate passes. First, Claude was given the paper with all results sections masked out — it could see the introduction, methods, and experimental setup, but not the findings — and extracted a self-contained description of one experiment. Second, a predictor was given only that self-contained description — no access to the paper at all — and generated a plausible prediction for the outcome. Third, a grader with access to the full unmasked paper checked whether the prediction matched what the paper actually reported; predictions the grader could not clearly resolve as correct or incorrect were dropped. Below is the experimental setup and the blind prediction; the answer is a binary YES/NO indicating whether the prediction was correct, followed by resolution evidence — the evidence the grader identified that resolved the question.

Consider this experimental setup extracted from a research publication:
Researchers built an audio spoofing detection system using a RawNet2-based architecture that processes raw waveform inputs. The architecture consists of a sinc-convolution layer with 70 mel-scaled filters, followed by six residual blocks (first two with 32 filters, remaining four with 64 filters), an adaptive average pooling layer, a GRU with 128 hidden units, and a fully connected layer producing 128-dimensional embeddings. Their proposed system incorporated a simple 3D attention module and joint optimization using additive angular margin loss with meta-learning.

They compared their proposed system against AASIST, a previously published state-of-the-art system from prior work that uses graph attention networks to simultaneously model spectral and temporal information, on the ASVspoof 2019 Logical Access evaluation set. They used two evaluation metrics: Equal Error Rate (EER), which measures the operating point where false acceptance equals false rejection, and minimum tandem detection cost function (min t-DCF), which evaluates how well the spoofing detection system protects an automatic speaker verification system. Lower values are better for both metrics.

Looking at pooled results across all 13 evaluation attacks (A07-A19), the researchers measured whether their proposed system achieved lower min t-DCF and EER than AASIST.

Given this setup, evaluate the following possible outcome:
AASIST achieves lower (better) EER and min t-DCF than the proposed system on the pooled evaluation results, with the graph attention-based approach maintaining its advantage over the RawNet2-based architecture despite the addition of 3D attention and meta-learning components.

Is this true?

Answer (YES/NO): YES